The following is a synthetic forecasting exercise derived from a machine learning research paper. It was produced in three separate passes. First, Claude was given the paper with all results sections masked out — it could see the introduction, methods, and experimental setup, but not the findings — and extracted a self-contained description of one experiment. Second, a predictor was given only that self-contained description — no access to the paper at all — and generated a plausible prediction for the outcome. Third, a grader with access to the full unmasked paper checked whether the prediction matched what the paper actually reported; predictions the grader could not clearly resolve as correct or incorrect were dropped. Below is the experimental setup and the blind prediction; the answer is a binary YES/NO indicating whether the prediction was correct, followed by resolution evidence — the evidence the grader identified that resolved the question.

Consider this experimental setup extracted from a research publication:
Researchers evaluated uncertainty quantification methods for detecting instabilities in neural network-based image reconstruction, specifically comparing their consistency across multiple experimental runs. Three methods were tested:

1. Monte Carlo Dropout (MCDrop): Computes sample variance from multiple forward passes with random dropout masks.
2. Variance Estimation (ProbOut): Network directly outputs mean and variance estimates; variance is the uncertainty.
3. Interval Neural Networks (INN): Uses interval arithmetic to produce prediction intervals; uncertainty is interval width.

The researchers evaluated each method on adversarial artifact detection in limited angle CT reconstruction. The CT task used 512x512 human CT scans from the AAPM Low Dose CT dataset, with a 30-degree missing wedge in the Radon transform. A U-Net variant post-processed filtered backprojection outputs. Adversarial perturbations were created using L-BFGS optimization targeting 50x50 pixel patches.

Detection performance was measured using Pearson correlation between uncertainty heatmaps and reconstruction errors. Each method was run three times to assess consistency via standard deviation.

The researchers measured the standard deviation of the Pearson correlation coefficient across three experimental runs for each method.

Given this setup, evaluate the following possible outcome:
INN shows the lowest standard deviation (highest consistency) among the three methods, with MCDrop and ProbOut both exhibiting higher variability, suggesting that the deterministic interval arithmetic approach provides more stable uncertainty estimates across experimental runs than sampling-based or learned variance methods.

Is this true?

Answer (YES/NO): NO